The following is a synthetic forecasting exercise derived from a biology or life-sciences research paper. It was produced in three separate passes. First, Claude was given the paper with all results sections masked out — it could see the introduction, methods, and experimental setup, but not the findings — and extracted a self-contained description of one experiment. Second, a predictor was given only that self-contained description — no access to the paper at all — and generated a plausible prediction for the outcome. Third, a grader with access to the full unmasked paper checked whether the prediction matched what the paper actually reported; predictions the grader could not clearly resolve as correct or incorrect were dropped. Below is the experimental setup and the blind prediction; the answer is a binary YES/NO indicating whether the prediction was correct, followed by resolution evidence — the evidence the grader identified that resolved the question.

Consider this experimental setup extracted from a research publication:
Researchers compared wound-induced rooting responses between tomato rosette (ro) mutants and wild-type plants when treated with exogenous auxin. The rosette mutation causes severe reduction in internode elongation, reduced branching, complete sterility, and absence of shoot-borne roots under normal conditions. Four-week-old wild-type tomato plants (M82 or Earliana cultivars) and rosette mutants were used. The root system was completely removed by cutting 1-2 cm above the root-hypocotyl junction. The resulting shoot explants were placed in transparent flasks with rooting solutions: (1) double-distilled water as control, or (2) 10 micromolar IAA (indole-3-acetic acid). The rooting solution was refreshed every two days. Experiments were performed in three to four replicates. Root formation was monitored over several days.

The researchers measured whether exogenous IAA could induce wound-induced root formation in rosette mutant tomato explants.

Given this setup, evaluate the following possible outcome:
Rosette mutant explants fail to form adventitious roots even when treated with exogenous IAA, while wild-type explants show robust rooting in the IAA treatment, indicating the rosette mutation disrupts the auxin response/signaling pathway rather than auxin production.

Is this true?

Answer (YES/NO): NO